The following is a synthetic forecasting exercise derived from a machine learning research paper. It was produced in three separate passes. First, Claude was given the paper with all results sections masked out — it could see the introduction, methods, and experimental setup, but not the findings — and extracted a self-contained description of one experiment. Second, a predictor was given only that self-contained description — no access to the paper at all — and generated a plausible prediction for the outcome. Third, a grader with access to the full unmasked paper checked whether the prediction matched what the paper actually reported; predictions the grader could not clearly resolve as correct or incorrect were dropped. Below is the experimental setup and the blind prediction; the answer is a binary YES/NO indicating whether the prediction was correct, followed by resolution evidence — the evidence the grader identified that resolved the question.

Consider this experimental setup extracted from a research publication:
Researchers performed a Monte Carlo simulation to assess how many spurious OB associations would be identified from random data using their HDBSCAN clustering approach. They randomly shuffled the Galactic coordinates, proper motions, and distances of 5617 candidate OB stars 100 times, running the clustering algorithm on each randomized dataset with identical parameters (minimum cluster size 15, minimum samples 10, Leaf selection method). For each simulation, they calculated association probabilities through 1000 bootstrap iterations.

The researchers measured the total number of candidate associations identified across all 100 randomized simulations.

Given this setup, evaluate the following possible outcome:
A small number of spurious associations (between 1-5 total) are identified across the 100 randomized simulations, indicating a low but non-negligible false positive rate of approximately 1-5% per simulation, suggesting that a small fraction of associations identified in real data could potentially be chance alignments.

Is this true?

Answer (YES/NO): NO